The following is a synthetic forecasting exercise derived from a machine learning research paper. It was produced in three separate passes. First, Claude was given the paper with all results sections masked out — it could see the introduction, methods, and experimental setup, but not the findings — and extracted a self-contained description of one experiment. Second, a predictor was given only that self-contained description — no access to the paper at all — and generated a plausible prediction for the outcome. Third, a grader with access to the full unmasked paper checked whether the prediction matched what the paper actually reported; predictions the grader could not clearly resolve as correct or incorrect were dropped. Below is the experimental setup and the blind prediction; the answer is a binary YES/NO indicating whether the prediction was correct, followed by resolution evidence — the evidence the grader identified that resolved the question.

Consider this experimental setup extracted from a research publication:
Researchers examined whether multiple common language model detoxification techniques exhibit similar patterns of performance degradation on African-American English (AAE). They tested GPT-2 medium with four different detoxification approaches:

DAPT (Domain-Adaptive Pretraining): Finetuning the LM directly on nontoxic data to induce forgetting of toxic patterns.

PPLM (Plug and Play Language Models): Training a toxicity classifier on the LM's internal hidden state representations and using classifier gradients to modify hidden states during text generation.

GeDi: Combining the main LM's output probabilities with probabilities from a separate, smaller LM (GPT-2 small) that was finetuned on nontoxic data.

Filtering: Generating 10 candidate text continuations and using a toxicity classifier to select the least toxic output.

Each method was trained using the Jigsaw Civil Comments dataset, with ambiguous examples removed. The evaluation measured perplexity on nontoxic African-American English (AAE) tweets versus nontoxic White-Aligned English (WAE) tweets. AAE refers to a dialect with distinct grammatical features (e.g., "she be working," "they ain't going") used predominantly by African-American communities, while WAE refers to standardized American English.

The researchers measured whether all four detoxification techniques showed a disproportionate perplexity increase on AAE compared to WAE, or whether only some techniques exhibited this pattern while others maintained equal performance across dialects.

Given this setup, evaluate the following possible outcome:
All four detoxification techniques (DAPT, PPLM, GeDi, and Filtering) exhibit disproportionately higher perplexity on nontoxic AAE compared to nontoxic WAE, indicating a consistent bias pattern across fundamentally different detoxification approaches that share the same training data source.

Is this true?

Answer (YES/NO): NO